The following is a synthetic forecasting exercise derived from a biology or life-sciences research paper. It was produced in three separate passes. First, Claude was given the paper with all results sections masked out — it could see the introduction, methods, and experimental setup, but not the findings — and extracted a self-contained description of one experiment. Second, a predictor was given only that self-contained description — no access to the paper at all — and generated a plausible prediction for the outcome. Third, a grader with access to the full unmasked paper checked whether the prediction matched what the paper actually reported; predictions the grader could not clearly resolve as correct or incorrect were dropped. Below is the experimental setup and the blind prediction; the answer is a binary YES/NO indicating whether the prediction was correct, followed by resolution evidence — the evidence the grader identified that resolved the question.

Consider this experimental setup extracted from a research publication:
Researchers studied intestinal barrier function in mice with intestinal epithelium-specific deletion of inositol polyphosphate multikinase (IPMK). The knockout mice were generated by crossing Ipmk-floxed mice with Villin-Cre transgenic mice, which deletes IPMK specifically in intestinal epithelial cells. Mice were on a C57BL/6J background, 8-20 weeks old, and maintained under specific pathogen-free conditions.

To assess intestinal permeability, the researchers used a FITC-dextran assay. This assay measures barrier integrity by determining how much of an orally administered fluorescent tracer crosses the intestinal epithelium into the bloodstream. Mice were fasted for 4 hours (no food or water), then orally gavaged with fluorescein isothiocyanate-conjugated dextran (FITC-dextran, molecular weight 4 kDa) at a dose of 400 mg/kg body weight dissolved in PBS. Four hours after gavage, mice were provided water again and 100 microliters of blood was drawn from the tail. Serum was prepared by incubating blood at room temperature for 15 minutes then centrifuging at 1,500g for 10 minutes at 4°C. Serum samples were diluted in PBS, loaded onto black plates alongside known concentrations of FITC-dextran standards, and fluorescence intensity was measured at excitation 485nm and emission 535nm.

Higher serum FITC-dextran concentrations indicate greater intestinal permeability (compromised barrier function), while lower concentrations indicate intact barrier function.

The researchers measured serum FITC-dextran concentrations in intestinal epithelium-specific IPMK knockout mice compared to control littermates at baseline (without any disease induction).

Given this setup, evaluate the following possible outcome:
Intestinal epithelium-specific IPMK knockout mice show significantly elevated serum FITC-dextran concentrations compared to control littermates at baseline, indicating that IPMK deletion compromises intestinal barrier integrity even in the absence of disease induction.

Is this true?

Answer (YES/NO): NO